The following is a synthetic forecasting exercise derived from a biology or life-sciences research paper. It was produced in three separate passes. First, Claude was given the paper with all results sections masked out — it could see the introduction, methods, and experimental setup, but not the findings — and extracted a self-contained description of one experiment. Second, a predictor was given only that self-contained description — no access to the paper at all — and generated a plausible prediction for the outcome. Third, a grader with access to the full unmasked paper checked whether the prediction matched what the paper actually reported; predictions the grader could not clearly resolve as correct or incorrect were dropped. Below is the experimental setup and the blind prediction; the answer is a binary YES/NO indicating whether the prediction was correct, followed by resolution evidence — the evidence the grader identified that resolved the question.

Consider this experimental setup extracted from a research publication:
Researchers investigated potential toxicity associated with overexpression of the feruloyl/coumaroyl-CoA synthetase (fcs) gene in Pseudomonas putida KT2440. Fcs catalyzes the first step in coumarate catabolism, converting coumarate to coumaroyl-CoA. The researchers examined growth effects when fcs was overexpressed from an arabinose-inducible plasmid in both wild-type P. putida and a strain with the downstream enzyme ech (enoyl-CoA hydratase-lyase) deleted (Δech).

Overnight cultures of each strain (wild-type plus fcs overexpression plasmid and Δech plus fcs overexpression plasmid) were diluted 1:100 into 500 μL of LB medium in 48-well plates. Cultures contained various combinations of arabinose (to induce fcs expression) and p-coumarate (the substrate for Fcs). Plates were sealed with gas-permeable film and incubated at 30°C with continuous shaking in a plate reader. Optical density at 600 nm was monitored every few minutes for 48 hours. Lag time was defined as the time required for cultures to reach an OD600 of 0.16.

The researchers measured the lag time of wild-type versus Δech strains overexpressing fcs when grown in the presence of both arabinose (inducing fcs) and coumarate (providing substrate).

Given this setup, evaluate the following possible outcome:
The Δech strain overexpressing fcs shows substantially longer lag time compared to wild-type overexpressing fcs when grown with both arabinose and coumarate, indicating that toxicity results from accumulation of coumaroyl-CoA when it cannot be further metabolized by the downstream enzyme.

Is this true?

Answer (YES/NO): NO